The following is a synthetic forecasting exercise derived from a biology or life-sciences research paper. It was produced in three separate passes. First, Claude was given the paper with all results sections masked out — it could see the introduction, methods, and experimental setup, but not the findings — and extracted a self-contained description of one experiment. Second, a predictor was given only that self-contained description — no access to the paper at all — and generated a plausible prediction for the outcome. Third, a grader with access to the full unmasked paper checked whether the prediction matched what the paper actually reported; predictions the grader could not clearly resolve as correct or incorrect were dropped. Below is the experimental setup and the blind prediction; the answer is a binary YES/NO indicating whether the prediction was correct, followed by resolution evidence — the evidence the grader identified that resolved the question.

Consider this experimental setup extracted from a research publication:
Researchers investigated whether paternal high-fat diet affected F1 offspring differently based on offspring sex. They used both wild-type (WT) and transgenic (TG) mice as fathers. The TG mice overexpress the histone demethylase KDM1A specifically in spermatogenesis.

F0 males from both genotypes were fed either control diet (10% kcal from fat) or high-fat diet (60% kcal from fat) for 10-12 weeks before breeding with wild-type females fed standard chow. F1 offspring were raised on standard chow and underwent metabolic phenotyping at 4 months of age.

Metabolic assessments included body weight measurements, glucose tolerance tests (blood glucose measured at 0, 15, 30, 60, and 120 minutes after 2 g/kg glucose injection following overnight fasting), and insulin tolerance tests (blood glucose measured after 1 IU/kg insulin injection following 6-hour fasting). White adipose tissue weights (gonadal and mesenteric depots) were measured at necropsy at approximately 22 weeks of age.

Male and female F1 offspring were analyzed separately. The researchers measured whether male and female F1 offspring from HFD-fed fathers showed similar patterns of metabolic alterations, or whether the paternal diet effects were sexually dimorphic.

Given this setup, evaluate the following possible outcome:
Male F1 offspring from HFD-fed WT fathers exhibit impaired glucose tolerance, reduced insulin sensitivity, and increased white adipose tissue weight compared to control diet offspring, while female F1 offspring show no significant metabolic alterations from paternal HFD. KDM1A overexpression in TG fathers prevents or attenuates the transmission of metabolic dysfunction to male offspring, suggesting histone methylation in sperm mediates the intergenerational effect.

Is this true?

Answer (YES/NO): NO